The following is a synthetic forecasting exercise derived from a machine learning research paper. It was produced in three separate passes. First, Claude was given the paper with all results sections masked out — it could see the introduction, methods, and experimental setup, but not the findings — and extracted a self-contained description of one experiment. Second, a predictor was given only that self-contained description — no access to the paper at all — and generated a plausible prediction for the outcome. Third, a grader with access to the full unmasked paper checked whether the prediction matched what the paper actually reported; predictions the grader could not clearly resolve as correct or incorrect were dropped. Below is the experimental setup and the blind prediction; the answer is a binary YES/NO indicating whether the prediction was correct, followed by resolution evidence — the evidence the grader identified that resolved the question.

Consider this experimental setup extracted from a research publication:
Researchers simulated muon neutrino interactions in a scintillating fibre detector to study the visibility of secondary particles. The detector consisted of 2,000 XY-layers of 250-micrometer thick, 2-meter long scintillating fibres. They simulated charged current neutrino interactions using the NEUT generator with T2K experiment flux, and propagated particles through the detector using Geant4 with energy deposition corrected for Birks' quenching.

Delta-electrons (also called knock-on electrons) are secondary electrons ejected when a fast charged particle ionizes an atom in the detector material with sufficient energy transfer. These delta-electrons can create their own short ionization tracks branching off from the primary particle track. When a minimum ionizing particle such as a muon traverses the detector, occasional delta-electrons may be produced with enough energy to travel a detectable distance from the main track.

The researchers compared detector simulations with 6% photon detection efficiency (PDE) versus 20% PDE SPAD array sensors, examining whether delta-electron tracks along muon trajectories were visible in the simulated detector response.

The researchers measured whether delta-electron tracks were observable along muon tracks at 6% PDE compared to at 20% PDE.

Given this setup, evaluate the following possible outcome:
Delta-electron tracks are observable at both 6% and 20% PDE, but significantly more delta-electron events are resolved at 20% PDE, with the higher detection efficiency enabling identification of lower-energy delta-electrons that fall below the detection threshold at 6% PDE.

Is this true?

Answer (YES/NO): NO